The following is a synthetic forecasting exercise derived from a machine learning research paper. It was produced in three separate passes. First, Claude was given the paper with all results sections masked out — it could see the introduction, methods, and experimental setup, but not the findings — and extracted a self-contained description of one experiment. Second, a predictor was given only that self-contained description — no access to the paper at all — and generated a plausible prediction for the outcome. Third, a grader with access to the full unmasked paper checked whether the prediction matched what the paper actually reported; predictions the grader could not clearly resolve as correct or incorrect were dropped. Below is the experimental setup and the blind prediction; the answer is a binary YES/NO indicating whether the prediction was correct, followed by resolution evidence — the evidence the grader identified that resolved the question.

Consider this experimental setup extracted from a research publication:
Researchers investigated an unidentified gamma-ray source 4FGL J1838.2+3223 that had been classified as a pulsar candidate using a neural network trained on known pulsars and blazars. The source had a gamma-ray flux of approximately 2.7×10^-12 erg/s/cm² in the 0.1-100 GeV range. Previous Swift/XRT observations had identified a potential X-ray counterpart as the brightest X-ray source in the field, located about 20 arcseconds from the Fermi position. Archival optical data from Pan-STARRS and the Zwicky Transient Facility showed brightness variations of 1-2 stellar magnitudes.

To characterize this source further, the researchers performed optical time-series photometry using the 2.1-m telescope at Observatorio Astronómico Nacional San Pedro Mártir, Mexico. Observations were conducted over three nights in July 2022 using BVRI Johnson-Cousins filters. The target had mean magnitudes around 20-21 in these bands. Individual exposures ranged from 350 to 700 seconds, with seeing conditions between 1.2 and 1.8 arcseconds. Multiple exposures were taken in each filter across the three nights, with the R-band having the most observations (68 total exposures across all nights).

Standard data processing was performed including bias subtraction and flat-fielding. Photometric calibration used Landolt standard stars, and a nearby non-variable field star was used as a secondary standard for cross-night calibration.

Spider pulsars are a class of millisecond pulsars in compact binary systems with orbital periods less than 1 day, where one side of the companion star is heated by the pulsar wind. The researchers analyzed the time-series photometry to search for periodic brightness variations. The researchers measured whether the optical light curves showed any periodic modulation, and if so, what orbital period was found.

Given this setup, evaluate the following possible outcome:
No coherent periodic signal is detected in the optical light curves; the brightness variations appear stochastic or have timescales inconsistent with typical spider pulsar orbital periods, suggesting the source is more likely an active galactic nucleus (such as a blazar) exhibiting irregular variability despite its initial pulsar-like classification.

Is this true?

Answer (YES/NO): NO